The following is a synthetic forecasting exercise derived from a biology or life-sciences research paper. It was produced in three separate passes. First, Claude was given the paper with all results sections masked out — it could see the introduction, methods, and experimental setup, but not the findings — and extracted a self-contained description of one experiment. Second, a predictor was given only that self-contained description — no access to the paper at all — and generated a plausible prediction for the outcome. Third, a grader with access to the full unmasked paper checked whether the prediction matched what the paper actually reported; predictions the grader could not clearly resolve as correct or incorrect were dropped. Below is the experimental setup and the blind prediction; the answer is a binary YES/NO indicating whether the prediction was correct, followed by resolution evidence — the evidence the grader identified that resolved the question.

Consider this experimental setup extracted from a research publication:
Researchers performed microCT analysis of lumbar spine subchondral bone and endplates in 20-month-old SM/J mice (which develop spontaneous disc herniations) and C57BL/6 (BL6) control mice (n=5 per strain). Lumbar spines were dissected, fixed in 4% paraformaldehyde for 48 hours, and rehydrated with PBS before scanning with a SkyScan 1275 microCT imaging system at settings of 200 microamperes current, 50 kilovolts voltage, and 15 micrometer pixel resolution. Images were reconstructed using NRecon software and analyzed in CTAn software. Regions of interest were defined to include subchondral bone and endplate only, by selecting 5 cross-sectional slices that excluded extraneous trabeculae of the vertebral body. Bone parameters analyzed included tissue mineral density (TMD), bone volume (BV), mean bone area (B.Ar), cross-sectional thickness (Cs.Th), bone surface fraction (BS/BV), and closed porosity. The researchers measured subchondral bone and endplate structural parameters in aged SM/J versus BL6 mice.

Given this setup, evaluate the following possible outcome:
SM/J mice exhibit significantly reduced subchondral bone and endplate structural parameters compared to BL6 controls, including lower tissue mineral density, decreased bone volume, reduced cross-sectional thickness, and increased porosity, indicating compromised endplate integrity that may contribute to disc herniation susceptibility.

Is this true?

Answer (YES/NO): NO